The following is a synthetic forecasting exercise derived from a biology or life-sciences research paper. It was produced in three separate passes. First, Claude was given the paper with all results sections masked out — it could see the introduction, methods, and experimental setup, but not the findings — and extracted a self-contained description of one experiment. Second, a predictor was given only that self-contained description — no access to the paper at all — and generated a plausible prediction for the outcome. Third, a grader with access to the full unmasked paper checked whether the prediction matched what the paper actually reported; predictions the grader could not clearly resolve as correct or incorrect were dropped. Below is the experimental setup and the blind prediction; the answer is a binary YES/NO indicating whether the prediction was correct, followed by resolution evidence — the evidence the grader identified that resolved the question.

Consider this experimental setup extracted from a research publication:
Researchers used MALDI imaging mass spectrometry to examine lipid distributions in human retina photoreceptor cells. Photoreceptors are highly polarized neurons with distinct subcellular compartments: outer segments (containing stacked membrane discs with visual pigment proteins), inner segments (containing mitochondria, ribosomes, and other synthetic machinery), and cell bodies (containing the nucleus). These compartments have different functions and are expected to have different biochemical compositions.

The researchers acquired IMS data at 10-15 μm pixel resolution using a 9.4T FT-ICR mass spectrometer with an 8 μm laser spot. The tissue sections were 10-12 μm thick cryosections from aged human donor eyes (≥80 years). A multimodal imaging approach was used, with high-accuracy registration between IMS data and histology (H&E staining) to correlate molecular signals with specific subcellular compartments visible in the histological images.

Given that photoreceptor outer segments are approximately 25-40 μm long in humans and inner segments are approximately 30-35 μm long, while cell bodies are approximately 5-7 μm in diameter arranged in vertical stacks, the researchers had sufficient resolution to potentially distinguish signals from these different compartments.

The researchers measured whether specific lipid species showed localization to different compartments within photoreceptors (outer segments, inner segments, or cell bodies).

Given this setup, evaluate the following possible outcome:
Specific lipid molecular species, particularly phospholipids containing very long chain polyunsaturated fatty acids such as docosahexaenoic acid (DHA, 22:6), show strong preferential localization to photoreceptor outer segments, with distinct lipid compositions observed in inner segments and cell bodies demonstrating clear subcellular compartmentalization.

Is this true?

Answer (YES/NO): NO